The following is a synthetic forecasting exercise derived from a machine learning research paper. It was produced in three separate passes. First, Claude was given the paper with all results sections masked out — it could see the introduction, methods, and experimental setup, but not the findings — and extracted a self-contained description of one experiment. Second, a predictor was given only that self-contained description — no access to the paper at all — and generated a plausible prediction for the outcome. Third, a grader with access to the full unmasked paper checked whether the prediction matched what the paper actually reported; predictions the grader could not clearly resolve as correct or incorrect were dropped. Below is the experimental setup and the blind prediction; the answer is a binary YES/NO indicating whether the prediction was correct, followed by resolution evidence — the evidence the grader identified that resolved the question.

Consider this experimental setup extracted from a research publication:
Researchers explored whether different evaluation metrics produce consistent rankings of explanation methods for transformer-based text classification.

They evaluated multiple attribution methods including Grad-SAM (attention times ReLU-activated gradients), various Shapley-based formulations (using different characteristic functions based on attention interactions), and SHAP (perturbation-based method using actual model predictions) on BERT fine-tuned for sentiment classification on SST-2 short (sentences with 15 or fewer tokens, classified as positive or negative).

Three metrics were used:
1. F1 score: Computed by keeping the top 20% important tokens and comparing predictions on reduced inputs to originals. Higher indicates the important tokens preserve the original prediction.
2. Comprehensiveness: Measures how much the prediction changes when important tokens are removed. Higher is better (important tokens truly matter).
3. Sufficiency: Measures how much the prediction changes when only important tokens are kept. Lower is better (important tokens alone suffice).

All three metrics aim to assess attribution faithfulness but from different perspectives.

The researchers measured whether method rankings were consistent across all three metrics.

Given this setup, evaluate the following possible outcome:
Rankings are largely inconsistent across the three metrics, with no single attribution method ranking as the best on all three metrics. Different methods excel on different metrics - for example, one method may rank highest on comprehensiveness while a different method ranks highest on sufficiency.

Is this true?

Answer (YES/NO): NO